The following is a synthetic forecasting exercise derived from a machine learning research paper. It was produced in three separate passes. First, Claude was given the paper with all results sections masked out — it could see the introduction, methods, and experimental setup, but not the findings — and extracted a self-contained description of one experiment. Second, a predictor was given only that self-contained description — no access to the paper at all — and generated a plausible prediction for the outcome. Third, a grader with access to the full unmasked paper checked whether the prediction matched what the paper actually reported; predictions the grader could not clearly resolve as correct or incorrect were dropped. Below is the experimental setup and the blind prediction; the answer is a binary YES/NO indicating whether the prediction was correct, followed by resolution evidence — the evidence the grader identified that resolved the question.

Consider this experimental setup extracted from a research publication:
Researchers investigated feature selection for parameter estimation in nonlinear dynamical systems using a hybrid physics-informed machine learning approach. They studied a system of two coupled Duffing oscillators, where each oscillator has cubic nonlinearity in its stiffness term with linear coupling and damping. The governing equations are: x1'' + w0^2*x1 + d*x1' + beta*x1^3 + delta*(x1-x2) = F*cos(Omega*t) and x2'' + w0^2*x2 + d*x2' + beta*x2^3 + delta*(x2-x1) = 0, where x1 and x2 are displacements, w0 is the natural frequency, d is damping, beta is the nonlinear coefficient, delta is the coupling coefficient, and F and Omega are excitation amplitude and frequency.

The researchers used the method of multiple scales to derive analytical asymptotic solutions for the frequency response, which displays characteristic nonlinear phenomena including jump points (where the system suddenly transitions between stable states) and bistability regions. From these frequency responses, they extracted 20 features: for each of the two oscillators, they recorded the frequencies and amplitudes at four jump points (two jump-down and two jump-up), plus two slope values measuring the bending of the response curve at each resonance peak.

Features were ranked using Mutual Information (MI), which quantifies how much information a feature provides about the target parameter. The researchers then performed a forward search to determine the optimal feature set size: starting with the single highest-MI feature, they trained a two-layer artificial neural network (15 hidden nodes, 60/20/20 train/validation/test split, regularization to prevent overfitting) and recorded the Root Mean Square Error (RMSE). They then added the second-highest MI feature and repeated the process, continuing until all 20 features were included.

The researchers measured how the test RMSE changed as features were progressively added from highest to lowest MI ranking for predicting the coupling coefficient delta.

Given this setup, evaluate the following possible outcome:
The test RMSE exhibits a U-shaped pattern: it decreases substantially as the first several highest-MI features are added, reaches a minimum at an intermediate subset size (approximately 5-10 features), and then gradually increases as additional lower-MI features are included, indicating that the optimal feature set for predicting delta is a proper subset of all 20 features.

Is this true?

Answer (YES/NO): YES